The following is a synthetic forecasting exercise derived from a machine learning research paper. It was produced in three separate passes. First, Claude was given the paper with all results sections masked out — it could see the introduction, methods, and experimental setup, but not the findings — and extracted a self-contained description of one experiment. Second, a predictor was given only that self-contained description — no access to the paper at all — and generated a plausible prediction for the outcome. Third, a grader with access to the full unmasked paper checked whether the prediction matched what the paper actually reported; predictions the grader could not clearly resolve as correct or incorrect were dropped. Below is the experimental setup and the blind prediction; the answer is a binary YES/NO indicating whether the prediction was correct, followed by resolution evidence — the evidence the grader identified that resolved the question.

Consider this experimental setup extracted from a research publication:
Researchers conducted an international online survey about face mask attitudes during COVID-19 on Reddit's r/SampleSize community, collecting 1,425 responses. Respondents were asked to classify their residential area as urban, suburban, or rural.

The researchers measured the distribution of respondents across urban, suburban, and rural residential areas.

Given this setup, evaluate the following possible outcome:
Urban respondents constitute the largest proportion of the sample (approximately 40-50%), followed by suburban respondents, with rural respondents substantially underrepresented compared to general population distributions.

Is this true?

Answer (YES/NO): NO